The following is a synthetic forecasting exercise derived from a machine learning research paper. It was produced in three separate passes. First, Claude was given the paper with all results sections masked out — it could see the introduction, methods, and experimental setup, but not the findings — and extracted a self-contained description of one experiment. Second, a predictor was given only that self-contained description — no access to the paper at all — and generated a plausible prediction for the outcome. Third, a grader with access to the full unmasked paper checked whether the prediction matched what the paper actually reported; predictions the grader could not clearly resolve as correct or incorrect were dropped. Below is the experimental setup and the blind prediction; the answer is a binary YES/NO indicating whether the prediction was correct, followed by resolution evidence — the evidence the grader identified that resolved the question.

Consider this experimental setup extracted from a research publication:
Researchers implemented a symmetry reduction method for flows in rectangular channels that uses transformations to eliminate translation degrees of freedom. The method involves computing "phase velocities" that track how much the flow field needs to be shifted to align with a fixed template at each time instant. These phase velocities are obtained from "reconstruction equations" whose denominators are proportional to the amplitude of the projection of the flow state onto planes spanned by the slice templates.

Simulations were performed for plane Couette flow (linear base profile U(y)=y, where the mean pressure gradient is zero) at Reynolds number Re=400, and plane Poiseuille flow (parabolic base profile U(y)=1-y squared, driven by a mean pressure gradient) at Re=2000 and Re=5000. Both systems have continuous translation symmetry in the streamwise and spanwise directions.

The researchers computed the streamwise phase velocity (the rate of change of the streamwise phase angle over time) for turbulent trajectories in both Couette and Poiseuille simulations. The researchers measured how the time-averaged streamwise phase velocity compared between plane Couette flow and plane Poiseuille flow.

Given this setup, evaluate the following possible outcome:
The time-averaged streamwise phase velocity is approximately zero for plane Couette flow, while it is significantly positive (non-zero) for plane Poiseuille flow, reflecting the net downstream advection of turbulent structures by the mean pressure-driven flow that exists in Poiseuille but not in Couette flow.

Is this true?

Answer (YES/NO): YES